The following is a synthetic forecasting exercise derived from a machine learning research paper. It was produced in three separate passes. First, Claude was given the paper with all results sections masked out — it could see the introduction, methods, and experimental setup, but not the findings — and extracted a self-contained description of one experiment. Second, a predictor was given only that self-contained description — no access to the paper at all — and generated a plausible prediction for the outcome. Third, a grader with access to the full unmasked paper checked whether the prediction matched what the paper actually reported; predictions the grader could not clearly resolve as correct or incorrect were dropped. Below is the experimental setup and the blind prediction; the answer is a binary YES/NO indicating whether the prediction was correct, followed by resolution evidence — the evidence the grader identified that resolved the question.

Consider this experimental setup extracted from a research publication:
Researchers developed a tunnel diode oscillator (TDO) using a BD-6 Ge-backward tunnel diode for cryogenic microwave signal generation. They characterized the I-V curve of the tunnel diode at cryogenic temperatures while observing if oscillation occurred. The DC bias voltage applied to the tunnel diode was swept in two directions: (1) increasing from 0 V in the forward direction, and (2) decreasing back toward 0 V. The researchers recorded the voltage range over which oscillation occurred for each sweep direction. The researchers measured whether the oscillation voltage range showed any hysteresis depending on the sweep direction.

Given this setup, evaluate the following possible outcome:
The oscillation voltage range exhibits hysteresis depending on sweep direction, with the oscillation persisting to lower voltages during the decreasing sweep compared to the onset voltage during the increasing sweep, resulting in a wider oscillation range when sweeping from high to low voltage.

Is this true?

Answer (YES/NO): NO